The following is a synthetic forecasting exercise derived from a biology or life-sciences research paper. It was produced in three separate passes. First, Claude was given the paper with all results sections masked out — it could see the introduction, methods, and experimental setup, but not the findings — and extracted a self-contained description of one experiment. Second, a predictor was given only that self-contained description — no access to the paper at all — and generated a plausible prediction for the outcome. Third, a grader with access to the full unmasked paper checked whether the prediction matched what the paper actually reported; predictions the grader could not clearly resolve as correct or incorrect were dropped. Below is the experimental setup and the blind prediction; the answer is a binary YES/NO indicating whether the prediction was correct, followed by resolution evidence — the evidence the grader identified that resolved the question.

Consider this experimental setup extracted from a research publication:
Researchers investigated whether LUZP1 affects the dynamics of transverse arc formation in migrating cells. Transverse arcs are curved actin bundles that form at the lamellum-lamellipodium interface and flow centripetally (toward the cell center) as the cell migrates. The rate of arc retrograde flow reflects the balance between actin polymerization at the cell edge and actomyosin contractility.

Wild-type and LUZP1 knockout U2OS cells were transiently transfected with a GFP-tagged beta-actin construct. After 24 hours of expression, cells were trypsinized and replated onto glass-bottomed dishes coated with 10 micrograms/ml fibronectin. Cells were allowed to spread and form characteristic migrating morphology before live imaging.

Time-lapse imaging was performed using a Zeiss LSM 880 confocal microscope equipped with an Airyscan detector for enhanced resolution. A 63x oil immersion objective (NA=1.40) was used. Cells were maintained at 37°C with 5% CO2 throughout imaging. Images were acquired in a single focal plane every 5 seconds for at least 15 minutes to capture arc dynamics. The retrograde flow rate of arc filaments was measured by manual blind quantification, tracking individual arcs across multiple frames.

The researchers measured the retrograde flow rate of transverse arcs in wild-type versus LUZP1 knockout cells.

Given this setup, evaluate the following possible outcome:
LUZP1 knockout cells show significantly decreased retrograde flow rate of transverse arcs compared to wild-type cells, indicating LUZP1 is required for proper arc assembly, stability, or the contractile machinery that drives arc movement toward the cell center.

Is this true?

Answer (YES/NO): YES